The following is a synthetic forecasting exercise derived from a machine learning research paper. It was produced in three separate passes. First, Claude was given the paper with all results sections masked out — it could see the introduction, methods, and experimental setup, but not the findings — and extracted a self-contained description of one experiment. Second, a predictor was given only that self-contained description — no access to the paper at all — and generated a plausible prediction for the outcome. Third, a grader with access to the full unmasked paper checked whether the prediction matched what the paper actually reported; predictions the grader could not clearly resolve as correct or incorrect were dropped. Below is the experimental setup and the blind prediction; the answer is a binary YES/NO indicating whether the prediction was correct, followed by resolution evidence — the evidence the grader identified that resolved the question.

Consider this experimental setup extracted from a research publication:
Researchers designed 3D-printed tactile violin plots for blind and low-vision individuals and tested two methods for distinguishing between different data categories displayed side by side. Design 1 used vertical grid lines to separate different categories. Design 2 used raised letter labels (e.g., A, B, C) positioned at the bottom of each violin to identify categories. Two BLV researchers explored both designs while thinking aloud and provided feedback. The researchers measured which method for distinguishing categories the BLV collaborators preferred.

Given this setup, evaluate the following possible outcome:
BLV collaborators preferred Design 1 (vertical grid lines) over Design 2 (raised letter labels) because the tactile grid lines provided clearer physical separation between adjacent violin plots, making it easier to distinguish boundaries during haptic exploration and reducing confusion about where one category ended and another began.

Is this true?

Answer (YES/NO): NO